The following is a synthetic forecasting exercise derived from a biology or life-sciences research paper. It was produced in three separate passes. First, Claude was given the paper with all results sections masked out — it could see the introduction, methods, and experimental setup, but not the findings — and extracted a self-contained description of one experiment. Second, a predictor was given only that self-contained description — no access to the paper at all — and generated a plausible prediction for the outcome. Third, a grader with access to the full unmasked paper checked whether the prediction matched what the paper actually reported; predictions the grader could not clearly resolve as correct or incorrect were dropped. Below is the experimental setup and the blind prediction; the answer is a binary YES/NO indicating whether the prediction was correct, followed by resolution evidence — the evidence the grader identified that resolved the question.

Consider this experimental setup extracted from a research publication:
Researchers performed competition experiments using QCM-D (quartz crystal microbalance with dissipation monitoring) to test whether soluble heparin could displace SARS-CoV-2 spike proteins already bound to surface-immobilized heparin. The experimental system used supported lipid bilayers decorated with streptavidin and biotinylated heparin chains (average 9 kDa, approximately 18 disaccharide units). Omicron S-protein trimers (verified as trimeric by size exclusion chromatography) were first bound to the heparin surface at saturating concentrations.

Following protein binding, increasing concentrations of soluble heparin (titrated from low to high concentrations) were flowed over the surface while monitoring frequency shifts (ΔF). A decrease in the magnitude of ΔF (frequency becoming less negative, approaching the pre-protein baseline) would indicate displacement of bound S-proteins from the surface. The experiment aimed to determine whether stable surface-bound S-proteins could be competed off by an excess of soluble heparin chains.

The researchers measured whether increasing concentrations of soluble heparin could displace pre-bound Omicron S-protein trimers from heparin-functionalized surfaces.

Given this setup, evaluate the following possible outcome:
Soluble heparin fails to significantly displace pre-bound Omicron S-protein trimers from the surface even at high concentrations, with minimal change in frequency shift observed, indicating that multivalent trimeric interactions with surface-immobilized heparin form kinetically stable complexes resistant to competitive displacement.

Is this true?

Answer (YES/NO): NO